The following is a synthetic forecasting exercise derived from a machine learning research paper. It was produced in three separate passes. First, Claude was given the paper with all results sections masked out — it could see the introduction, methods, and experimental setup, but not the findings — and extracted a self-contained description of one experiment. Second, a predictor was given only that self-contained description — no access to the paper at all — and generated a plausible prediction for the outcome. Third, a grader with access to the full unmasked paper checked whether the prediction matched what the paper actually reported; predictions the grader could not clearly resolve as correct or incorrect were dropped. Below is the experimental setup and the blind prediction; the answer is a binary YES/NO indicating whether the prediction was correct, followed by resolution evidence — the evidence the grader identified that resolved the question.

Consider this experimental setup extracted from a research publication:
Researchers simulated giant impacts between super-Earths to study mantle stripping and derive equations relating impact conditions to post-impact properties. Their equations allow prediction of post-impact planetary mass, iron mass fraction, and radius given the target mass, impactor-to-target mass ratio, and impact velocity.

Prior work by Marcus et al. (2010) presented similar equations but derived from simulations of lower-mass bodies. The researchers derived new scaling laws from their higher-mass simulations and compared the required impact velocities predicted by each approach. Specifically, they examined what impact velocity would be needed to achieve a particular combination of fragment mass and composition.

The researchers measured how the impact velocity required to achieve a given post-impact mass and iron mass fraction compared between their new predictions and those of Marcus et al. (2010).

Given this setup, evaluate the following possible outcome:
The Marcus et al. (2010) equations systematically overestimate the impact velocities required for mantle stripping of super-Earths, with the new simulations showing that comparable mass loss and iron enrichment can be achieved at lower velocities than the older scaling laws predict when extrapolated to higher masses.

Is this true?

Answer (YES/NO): NO